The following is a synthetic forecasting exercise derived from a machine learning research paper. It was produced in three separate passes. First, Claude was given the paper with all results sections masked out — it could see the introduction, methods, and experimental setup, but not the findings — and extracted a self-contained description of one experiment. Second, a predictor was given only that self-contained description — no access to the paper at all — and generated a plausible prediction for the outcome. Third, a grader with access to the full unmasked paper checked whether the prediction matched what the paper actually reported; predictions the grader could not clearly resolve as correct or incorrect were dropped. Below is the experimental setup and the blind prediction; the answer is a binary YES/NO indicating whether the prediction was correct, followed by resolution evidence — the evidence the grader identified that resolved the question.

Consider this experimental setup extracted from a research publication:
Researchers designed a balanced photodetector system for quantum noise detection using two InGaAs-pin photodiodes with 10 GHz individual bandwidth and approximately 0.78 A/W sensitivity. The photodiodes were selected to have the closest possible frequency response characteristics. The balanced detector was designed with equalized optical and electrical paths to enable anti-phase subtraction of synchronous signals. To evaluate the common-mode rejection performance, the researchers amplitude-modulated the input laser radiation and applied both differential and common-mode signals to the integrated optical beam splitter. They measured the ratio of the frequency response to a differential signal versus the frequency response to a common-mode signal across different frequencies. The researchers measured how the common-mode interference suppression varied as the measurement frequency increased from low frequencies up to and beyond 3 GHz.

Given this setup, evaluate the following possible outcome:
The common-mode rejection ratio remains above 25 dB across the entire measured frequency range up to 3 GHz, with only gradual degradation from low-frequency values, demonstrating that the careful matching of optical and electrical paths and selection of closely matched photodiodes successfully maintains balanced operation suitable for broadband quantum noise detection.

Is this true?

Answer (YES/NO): NO